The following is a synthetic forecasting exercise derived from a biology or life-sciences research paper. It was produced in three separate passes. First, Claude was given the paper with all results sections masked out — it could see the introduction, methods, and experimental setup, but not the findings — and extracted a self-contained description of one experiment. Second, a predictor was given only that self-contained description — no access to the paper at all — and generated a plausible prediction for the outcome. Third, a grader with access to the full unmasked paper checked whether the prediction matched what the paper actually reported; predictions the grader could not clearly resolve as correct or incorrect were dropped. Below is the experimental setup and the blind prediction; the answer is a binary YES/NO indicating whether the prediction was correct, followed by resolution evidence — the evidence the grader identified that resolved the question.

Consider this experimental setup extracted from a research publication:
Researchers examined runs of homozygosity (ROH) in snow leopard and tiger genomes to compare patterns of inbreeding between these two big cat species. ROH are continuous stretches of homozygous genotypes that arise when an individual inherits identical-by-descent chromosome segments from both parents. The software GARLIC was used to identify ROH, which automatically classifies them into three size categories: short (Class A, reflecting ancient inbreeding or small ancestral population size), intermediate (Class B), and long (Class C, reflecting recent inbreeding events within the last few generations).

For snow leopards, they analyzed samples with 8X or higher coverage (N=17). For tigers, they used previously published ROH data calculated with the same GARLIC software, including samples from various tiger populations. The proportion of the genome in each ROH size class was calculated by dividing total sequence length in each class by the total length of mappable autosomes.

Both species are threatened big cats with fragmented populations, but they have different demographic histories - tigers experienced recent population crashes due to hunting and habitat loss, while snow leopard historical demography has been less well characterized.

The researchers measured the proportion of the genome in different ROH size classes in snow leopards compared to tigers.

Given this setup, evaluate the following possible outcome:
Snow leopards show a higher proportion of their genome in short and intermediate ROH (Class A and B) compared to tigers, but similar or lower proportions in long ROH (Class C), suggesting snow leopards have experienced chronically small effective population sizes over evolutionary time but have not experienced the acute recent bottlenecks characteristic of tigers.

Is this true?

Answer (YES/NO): YES